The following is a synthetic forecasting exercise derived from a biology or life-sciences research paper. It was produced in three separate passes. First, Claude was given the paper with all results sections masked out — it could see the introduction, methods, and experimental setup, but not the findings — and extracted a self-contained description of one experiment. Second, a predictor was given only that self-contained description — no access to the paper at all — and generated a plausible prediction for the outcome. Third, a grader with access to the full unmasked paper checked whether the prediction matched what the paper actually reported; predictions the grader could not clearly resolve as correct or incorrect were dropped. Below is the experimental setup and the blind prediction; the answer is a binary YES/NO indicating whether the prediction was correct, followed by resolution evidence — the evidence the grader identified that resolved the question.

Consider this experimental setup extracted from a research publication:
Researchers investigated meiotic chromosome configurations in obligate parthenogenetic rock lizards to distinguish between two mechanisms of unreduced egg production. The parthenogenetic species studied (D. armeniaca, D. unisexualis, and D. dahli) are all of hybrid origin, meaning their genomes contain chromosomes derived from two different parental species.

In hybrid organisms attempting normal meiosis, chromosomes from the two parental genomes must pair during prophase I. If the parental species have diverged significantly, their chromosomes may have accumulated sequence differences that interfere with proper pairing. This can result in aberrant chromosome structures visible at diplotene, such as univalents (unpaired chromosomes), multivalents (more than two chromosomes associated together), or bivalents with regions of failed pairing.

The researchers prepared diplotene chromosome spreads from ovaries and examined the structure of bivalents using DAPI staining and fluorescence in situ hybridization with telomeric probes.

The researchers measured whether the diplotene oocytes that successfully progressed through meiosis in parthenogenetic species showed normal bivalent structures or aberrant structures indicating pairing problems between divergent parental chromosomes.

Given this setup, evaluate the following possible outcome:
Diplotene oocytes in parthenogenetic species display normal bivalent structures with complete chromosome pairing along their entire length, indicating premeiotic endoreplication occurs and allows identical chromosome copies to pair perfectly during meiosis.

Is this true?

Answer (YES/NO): YES